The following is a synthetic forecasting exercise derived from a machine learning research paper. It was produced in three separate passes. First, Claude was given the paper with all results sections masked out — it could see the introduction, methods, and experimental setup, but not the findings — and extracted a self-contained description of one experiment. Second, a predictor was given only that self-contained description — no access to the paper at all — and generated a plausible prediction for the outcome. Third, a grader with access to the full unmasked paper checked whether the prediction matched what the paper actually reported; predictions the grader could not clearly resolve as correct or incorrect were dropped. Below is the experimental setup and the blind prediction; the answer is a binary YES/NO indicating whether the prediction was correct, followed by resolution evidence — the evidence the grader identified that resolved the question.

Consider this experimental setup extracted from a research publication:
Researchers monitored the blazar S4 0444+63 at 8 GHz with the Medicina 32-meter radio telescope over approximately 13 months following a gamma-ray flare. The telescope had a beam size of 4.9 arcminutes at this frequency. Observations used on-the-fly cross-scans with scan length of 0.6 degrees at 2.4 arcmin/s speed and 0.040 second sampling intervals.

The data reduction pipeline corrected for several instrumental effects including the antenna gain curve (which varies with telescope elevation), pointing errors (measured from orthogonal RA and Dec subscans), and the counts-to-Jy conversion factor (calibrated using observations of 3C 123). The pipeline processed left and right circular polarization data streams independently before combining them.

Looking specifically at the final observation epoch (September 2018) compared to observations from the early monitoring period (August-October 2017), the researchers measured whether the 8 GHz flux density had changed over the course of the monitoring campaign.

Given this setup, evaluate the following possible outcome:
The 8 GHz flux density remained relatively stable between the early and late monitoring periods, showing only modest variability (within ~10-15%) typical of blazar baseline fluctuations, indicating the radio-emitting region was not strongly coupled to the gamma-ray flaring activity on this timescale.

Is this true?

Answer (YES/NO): NO